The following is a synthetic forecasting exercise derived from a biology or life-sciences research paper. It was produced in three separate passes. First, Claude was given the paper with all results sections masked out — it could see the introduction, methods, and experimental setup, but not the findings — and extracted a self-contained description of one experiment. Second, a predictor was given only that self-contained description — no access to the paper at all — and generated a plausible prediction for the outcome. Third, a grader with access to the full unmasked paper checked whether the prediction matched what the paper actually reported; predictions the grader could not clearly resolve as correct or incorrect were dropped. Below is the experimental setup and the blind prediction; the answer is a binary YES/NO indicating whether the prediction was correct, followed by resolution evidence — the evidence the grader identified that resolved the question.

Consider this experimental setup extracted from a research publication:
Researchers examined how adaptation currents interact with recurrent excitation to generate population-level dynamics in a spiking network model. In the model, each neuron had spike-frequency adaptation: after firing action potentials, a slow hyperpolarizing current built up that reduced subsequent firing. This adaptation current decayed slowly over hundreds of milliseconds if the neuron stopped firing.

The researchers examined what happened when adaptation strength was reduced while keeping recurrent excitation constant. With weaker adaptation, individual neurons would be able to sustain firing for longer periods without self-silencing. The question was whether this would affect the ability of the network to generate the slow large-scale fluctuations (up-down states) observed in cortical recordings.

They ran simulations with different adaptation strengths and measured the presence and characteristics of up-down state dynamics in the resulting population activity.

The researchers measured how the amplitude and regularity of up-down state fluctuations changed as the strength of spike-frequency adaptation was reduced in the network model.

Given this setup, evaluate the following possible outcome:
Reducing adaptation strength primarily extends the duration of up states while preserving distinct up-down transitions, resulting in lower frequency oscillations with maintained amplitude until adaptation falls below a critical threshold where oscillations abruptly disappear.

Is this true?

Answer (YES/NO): NO